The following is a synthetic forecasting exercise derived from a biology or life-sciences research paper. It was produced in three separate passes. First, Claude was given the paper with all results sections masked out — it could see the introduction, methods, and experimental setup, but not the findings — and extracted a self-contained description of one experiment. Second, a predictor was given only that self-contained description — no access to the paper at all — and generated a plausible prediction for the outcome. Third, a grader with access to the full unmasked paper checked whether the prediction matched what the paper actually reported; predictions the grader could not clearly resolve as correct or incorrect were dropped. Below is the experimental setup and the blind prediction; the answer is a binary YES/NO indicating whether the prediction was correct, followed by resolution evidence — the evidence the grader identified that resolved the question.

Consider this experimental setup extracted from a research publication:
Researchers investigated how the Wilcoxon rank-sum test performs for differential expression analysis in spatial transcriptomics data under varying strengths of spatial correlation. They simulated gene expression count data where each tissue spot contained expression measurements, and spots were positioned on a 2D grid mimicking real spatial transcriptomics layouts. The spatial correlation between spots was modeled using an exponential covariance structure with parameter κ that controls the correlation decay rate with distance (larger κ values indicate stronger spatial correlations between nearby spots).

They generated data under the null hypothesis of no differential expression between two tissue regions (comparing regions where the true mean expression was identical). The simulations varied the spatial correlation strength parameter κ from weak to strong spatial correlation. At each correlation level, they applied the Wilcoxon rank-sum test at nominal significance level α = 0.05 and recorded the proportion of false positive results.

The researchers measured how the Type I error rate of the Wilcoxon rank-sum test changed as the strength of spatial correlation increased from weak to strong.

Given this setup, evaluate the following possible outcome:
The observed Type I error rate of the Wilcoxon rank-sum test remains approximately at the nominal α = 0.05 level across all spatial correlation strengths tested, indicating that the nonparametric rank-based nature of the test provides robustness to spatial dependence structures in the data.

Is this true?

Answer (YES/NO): NO